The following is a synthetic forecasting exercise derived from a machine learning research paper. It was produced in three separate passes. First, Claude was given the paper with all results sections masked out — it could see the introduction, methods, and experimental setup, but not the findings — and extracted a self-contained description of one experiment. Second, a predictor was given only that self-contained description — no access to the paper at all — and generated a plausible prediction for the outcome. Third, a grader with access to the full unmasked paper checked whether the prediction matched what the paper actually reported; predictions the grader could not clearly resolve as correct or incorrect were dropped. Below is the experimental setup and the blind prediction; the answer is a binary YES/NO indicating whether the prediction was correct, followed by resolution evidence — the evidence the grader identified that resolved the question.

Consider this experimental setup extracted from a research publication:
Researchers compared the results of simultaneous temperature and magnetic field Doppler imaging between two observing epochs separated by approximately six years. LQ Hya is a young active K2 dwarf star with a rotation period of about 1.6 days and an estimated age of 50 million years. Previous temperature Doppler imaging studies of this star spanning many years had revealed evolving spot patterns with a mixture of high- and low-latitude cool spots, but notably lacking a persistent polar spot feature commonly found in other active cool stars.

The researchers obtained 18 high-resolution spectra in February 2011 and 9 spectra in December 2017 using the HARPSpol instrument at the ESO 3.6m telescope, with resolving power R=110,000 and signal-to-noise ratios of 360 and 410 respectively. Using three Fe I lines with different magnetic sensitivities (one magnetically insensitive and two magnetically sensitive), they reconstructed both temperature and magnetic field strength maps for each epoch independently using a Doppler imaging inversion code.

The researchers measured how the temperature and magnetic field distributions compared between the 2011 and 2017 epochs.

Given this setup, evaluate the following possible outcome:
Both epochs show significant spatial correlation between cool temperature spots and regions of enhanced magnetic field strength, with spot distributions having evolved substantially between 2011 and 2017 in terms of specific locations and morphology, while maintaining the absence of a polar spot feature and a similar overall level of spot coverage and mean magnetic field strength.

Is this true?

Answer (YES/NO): NO